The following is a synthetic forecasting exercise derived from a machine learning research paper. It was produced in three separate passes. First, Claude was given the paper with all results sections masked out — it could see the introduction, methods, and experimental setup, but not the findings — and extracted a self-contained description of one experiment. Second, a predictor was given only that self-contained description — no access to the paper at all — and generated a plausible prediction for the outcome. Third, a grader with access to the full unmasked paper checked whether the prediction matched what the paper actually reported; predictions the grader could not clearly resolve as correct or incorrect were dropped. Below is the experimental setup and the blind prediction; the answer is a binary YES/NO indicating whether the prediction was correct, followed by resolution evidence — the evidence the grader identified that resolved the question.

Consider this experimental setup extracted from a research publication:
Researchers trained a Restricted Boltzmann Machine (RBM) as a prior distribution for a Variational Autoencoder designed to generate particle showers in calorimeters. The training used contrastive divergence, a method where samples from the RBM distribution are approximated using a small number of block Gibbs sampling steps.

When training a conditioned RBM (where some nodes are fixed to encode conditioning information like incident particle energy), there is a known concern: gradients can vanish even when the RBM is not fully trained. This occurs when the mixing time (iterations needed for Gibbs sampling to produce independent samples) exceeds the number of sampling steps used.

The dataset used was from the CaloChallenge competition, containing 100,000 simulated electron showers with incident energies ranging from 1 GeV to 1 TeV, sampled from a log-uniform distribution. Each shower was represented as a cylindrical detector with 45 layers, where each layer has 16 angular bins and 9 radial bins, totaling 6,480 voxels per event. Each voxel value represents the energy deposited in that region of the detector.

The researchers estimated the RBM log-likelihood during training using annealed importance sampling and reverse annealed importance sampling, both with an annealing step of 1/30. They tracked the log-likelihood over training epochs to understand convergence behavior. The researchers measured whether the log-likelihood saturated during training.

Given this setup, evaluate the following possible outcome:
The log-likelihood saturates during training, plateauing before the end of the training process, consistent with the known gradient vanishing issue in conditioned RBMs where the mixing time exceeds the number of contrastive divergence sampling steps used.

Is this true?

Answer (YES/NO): NO